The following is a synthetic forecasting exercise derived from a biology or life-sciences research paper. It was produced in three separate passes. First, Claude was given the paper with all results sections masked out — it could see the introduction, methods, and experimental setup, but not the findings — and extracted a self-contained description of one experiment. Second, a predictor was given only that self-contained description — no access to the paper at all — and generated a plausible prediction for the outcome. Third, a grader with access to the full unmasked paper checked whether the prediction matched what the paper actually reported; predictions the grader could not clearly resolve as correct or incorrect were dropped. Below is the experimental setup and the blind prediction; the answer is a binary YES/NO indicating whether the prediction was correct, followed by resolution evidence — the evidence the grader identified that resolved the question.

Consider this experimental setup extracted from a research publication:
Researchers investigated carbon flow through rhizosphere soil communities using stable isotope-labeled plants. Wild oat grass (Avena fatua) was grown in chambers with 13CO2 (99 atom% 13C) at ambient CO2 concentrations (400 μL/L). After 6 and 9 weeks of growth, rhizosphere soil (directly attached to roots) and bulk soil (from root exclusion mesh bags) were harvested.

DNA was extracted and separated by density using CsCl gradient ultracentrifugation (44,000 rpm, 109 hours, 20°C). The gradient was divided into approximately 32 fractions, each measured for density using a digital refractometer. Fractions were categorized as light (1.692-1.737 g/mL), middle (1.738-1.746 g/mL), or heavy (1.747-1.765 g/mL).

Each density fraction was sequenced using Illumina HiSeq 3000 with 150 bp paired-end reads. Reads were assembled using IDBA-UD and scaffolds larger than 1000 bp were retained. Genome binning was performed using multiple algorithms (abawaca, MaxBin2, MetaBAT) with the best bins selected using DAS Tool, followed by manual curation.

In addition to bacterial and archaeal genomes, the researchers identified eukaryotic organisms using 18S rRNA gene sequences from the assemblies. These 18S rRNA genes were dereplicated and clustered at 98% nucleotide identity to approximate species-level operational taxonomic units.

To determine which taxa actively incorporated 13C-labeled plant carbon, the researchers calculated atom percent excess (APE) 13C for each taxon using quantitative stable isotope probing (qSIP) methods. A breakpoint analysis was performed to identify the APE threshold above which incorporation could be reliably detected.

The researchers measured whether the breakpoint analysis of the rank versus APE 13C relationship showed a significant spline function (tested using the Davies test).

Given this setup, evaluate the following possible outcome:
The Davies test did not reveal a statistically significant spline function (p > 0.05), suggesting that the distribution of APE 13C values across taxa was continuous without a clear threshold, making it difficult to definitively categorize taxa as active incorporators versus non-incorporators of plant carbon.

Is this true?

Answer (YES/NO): NO